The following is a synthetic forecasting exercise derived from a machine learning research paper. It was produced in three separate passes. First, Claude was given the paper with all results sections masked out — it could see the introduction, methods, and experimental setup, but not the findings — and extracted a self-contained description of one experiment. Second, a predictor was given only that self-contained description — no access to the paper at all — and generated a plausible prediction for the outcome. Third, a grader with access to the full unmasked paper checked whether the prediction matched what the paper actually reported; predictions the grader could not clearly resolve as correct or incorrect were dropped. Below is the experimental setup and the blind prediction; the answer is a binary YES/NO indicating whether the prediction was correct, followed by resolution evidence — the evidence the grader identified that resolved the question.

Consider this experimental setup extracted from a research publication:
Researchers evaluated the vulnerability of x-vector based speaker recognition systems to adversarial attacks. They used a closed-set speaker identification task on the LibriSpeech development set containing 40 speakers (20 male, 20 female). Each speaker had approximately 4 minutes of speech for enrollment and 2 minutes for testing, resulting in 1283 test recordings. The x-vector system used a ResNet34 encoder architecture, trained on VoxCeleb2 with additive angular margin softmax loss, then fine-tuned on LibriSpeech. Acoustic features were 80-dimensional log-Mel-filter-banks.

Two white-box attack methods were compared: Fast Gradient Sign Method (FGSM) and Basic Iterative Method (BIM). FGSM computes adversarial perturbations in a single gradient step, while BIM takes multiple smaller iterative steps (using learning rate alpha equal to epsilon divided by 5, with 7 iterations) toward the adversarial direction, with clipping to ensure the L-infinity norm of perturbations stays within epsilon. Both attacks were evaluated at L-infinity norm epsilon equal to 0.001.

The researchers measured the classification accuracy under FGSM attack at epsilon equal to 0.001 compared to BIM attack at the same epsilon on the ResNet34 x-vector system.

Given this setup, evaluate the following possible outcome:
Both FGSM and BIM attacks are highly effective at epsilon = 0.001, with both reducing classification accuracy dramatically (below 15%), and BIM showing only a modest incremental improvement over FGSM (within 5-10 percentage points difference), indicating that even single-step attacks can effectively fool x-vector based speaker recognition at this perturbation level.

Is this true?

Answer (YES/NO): NO